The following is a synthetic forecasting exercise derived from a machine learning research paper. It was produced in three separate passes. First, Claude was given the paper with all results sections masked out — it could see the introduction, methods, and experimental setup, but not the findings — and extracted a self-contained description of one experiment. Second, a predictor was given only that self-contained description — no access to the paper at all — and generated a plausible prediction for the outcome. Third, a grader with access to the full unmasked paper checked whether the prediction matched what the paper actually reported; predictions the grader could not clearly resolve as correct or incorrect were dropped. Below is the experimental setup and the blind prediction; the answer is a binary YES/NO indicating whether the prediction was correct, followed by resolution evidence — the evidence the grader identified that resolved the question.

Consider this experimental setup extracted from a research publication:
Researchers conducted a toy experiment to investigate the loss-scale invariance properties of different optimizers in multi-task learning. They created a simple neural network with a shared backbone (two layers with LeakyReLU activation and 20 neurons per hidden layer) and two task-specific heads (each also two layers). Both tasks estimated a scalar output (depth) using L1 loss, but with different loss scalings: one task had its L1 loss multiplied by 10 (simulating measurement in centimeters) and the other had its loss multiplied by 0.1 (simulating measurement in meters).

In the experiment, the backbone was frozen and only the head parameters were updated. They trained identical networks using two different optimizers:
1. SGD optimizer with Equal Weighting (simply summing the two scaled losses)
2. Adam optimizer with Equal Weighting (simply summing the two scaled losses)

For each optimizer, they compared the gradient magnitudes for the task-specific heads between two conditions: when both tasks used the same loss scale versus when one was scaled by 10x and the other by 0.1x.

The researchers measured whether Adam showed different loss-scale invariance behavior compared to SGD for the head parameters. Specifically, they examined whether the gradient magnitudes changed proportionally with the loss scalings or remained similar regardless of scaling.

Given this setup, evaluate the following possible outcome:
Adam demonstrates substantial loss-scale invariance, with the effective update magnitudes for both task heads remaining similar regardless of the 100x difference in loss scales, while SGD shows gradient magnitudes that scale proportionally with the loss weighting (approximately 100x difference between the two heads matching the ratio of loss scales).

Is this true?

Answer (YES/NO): YES